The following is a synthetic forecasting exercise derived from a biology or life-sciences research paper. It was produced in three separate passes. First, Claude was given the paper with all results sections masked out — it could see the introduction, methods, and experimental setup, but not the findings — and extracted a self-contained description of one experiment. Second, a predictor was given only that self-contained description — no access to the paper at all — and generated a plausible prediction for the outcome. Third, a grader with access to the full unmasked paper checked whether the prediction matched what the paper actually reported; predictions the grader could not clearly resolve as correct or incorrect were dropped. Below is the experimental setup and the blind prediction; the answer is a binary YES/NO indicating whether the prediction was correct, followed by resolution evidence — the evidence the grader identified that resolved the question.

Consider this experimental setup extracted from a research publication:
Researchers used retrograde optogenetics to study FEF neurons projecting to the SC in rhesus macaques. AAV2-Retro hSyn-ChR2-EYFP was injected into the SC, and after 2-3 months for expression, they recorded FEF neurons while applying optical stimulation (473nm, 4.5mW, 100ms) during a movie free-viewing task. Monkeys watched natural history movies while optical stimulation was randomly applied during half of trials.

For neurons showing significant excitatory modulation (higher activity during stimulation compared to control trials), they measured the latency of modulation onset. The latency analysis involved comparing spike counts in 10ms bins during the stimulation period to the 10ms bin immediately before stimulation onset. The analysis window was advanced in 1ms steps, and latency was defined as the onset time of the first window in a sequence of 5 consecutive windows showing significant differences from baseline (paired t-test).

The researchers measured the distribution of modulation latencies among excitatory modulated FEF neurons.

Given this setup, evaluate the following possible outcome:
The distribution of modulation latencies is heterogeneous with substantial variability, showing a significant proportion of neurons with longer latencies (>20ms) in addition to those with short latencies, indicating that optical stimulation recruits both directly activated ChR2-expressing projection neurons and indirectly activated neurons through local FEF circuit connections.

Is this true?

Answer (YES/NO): NO